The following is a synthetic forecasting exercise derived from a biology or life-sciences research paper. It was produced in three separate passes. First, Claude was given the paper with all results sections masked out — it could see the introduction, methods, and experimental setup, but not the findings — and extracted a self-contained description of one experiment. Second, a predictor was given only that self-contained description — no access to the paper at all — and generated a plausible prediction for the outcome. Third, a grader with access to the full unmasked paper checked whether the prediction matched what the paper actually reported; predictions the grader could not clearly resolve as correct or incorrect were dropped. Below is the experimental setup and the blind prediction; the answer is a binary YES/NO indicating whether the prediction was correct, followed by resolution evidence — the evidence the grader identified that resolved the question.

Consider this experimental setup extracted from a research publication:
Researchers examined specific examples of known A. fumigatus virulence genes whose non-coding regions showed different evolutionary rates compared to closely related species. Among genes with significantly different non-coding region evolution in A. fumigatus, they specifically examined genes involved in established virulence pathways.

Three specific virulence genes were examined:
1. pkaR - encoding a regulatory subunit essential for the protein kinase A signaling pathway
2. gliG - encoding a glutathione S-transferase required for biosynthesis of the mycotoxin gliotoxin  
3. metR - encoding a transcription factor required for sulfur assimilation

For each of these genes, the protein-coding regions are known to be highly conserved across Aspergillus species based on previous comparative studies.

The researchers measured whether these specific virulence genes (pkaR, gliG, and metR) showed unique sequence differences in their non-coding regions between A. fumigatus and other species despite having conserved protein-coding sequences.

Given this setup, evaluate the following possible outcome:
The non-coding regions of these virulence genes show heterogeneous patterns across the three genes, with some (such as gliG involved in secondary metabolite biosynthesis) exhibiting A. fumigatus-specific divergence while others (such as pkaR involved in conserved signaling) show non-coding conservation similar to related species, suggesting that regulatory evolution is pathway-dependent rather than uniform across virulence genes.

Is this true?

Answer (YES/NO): NO